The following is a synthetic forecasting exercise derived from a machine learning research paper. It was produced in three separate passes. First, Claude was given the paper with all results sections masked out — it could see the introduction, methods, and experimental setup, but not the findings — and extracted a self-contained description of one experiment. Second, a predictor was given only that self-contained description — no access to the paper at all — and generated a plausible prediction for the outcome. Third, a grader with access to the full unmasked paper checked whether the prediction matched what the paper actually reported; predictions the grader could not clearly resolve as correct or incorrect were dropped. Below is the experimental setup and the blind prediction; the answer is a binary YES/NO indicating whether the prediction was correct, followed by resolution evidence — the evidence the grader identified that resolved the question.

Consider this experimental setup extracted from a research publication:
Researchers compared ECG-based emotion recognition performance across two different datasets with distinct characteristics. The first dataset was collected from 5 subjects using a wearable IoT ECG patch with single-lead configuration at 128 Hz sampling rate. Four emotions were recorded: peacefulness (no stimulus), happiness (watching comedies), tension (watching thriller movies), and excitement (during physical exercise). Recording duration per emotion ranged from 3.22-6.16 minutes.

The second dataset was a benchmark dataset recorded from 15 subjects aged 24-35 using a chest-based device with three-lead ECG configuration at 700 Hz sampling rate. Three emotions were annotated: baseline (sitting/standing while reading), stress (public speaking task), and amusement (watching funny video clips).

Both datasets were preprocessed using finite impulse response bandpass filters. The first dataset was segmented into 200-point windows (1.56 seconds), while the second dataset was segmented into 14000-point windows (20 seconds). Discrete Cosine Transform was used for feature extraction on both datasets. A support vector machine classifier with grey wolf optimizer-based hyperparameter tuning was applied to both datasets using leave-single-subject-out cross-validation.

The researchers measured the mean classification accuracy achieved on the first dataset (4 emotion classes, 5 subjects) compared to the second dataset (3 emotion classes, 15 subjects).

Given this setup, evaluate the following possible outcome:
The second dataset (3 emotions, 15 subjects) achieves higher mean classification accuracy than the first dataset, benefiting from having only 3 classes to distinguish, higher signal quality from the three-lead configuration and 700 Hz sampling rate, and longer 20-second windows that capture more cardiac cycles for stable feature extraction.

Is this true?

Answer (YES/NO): YES